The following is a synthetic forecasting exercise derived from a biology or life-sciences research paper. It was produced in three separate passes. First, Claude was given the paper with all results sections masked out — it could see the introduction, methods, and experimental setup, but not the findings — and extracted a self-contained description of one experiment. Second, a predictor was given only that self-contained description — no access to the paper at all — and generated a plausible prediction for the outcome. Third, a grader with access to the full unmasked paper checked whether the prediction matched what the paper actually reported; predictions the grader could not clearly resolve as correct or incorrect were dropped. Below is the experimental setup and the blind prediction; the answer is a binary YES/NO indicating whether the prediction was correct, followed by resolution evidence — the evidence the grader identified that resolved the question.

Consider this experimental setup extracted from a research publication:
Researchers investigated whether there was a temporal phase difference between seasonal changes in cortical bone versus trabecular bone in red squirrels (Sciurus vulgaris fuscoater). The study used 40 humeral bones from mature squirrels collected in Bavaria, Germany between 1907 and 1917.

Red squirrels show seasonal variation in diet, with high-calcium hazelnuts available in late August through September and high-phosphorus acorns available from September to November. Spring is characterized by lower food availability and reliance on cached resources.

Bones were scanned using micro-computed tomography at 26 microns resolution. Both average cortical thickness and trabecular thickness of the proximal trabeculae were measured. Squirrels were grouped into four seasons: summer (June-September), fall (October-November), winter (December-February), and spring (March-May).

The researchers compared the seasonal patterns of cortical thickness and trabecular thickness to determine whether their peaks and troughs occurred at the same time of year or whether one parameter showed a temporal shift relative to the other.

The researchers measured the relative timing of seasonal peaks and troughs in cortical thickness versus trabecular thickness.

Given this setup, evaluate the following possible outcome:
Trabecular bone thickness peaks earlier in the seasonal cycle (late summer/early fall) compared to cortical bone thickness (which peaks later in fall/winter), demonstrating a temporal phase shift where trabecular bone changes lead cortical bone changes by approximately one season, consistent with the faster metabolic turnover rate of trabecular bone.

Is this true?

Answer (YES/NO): NO